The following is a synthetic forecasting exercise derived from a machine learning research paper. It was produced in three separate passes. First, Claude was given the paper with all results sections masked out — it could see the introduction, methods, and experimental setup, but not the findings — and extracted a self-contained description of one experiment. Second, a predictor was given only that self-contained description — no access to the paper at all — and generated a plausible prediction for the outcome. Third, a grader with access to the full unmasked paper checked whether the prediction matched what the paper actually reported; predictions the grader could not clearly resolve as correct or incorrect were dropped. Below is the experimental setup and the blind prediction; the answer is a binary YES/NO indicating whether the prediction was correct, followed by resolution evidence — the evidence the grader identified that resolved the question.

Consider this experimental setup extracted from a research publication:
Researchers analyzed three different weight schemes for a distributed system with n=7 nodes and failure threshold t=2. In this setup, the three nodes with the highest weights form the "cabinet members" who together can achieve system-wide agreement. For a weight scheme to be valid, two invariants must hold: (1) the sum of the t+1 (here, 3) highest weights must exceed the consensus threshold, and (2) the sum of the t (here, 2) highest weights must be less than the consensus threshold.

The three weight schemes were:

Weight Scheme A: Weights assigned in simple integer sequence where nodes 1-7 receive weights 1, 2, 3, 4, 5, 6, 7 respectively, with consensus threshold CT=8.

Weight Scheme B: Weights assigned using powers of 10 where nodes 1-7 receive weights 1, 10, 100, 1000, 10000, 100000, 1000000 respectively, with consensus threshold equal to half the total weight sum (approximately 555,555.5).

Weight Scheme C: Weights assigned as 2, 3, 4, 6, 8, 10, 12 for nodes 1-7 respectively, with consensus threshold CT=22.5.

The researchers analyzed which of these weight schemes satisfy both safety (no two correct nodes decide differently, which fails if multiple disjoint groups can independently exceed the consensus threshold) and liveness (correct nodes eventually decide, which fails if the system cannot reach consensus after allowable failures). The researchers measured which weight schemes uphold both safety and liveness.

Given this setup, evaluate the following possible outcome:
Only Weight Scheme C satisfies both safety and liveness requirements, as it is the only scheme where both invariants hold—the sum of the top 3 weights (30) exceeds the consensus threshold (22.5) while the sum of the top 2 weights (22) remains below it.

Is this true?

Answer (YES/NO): YES